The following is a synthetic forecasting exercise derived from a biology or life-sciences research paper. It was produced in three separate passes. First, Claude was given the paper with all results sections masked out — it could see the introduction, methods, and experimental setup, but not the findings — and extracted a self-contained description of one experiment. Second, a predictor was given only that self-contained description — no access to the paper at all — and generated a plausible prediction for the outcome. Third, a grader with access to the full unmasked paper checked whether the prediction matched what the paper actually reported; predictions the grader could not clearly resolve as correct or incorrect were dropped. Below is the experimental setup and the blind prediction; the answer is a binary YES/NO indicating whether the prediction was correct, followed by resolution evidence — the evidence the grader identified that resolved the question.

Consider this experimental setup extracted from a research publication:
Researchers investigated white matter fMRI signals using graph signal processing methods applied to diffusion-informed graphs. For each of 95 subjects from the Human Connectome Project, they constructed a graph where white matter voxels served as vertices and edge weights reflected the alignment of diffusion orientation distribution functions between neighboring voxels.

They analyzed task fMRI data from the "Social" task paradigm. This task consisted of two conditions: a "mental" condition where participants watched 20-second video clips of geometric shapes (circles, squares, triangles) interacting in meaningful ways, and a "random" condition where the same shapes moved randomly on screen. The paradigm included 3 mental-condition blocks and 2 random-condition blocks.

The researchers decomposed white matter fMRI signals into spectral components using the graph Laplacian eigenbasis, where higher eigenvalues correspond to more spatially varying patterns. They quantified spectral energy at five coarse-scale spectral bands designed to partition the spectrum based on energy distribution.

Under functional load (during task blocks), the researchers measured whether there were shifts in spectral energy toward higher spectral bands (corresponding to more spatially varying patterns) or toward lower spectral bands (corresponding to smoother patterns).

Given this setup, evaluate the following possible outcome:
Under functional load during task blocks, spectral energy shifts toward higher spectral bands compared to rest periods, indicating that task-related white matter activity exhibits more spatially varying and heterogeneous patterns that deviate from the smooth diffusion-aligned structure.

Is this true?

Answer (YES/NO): NO